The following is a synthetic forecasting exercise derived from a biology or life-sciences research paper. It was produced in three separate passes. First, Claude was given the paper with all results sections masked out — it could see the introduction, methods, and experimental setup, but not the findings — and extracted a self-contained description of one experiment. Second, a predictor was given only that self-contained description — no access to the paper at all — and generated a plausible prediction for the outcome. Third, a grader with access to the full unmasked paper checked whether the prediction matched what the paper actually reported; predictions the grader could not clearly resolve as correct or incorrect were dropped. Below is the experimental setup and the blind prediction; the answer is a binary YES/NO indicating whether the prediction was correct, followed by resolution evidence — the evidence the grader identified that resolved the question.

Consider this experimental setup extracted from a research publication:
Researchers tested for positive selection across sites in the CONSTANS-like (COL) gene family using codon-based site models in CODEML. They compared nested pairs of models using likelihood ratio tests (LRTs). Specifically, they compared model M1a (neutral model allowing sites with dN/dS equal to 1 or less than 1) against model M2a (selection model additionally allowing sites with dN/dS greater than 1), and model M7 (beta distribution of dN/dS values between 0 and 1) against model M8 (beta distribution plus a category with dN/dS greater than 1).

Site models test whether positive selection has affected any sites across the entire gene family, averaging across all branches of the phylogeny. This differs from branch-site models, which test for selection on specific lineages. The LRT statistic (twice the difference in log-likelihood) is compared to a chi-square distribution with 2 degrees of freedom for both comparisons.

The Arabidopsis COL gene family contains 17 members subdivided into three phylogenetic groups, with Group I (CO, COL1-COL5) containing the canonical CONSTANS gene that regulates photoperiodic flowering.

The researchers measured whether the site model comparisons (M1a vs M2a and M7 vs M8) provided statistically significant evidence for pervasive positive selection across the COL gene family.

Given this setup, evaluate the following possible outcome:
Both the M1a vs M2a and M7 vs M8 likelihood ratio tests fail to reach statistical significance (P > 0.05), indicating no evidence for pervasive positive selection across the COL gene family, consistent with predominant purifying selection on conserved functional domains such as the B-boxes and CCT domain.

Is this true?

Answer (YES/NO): YES